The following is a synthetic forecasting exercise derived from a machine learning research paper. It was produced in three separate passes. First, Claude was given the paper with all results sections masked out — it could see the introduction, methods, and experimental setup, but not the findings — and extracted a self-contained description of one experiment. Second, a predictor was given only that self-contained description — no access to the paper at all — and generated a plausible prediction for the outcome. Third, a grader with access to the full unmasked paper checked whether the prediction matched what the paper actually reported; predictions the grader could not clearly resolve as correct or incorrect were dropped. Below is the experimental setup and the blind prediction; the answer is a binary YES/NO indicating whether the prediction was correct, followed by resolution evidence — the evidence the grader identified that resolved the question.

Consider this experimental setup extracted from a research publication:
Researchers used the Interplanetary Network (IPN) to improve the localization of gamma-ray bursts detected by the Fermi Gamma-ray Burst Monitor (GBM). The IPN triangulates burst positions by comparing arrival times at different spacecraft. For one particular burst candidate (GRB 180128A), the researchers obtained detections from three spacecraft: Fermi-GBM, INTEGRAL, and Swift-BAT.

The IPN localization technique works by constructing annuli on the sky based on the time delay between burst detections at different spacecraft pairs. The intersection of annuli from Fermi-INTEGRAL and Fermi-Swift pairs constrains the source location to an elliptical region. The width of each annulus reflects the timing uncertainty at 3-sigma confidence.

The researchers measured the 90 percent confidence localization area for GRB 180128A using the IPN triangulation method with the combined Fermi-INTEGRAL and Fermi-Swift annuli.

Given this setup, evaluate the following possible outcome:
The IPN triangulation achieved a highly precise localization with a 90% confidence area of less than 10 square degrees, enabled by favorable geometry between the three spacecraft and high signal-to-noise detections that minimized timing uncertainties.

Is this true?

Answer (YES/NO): YES